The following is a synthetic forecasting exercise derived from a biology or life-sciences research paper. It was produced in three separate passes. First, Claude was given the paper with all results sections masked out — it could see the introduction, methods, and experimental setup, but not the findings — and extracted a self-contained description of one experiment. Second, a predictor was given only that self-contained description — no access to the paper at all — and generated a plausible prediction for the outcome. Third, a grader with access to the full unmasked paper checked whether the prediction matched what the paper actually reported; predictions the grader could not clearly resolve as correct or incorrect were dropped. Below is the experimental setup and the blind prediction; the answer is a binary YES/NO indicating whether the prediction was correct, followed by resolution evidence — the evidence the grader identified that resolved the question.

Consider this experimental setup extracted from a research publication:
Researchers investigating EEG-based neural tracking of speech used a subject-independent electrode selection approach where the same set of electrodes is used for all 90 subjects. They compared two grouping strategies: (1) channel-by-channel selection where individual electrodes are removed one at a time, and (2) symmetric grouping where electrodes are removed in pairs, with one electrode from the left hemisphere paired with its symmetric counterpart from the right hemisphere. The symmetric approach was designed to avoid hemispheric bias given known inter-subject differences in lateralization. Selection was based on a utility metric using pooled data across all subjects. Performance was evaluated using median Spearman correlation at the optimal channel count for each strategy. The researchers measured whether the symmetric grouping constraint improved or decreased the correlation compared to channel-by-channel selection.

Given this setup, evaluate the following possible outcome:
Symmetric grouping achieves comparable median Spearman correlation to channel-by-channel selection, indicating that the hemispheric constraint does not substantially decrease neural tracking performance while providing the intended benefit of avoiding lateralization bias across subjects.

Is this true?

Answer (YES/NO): NO